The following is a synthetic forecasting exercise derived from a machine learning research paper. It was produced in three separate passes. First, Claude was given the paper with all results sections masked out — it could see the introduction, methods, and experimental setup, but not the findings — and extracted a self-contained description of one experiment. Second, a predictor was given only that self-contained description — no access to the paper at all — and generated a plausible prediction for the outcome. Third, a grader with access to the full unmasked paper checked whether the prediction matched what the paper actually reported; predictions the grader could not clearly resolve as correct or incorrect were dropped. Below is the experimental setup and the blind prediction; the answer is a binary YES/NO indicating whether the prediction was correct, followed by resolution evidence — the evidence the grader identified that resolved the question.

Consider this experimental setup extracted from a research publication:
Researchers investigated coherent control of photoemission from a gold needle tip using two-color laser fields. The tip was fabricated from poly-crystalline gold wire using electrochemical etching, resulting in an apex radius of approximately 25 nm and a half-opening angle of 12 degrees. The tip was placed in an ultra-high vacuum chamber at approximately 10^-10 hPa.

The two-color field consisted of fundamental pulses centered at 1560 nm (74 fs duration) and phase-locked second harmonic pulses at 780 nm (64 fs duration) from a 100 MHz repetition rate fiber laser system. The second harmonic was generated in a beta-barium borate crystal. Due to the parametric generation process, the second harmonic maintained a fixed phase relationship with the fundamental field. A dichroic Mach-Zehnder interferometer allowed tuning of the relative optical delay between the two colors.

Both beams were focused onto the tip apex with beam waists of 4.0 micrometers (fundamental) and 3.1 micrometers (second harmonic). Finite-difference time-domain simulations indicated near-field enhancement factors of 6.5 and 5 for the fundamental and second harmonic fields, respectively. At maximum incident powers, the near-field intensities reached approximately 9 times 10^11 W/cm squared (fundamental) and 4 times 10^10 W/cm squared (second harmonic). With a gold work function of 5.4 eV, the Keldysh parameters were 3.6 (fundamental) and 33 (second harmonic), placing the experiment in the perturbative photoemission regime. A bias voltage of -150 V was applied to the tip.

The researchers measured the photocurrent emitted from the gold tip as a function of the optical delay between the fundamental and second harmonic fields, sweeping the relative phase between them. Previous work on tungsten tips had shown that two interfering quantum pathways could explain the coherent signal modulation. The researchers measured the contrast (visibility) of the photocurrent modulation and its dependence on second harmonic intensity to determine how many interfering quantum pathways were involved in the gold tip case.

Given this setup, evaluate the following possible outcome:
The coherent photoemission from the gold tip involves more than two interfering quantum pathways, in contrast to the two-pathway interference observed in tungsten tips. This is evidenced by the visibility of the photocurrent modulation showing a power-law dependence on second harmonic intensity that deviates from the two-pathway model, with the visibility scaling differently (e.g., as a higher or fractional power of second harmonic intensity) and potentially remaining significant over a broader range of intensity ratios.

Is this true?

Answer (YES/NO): YES